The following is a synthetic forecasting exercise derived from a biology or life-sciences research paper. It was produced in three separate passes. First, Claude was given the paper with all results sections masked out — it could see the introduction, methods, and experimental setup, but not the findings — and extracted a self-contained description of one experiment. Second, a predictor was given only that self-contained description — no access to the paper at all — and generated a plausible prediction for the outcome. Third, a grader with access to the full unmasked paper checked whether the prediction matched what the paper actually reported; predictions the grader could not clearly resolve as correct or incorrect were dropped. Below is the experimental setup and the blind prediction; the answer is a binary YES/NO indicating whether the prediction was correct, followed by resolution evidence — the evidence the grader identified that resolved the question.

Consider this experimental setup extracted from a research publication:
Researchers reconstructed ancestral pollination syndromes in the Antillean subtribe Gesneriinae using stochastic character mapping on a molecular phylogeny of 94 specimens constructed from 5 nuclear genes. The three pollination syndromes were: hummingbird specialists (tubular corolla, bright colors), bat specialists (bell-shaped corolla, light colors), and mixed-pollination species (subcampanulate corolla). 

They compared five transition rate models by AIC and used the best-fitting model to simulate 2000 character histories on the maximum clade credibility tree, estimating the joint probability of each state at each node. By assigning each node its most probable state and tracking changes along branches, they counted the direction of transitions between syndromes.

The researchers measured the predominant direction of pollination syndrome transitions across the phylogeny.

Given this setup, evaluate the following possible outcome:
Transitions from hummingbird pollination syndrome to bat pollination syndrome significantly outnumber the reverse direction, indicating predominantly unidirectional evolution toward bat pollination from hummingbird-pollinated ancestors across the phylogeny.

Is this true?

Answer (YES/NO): NO